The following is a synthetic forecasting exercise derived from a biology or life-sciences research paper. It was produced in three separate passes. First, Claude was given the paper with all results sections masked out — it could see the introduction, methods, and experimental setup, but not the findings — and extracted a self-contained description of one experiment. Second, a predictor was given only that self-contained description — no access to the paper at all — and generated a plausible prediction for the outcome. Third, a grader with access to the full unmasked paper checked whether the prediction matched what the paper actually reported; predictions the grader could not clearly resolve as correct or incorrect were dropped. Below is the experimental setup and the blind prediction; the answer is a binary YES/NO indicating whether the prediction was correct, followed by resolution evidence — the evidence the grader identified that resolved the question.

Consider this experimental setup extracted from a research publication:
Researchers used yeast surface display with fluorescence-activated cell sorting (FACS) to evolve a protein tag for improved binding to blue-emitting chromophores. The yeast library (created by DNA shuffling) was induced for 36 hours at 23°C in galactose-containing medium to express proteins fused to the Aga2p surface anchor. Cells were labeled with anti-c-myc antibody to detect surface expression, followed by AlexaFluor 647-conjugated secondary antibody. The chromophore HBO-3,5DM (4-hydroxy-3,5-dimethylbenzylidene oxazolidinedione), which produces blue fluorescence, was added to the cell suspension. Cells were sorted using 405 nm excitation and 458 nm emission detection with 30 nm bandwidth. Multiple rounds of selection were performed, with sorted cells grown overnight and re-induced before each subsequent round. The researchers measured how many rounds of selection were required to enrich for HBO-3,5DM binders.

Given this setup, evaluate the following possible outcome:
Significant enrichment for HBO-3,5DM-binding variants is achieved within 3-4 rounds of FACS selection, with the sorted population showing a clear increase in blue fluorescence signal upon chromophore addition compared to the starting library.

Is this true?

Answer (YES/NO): NO